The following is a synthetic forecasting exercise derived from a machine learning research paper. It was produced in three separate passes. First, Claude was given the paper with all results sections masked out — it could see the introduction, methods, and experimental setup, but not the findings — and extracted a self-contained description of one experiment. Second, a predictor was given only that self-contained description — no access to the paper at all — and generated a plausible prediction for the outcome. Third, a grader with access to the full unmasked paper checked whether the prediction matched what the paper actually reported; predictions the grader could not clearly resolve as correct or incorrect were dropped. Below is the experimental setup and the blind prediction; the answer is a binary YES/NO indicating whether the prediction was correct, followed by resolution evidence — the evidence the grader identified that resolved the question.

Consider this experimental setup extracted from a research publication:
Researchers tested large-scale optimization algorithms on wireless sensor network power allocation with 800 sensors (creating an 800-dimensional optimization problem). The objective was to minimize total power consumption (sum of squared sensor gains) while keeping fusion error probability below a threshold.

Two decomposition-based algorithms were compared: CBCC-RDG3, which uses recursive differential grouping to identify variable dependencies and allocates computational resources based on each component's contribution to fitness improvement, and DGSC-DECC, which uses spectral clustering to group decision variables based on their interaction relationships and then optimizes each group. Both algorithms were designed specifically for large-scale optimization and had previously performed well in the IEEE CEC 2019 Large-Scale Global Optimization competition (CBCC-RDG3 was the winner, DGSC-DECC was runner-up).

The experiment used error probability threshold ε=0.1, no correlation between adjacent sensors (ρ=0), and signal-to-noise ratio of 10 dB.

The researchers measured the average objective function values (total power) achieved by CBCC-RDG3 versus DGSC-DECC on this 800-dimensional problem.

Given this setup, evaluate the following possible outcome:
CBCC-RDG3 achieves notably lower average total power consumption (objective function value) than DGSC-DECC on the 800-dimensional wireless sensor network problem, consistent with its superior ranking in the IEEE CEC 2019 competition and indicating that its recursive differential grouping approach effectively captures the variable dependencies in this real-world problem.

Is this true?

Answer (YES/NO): NO